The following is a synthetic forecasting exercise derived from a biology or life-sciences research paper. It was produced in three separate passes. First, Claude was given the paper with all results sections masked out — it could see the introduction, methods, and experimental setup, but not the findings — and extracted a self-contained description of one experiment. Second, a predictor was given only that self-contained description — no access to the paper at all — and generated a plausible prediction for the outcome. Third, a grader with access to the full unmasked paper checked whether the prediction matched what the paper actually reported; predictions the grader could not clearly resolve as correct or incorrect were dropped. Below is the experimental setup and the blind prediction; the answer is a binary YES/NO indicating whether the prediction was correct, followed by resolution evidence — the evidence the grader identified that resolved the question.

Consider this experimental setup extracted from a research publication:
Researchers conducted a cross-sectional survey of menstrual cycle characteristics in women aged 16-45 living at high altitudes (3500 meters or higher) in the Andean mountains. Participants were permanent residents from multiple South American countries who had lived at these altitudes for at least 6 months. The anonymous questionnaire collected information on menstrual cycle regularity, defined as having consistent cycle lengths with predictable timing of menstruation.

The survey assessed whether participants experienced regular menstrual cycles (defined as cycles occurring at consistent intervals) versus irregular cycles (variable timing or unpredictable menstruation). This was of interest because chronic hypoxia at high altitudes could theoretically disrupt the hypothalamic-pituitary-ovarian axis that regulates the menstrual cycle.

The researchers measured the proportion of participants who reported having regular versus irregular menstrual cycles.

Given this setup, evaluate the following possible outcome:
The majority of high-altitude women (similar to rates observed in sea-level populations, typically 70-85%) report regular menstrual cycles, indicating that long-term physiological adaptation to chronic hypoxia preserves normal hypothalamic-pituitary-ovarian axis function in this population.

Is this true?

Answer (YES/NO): YES